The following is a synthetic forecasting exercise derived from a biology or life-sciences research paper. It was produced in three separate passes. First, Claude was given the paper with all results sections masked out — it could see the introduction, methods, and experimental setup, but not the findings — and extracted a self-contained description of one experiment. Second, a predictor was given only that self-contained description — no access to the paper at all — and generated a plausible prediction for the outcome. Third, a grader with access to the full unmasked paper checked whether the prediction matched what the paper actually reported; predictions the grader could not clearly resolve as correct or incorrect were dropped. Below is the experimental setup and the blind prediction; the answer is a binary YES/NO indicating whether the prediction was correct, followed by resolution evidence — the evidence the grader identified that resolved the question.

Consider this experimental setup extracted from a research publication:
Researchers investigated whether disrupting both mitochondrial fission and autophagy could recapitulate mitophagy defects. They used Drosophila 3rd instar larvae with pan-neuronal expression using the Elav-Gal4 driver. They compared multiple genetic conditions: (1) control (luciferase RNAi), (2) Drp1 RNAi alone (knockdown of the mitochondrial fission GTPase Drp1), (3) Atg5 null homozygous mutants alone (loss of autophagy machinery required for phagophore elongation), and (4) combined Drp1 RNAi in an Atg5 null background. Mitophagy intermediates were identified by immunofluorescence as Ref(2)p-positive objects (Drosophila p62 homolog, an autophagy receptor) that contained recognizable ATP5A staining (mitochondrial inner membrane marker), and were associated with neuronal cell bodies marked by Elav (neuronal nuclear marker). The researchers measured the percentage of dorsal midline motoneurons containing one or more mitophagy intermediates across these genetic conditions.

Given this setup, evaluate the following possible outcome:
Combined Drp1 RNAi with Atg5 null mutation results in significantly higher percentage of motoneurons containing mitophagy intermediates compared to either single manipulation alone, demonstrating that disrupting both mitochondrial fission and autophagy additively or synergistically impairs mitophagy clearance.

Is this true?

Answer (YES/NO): NO